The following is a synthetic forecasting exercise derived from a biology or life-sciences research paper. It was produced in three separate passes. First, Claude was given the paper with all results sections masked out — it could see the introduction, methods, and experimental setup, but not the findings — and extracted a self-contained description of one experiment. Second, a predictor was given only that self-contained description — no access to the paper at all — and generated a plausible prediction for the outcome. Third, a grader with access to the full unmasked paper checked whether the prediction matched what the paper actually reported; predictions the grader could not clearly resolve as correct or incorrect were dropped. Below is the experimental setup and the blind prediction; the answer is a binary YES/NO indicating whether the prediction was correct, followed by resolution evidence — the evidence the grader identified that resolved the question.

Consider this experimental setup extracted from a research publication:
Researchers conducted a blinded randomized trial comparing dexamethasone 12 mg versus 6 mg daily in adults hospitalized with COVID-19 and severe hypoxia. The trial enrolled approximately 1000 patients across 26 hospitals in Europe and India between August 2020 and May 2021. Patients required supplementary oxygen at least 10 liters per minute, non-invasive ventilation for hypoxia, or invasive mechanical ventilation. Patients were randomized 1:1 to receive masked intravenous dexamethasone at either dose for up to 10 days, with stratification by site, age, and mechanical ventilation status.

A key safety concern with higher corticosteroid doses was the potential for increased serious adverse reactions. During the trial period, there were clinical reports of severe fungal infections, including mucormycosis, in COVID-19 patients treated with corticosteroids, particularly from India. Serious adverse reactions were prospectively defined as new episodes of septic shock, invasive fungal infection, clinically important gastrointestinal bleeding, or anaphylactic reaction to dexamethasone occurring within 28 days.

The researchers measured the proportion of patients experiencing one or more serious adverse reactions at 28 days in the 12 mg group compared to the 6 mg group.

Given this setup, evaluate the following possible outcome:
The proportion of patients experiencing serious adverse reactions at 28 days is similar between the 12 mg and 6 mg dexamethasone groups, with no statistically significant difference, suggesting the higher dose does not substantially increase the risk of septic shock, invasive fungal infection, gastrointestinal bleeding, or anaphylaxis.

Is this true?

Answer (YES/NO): YES